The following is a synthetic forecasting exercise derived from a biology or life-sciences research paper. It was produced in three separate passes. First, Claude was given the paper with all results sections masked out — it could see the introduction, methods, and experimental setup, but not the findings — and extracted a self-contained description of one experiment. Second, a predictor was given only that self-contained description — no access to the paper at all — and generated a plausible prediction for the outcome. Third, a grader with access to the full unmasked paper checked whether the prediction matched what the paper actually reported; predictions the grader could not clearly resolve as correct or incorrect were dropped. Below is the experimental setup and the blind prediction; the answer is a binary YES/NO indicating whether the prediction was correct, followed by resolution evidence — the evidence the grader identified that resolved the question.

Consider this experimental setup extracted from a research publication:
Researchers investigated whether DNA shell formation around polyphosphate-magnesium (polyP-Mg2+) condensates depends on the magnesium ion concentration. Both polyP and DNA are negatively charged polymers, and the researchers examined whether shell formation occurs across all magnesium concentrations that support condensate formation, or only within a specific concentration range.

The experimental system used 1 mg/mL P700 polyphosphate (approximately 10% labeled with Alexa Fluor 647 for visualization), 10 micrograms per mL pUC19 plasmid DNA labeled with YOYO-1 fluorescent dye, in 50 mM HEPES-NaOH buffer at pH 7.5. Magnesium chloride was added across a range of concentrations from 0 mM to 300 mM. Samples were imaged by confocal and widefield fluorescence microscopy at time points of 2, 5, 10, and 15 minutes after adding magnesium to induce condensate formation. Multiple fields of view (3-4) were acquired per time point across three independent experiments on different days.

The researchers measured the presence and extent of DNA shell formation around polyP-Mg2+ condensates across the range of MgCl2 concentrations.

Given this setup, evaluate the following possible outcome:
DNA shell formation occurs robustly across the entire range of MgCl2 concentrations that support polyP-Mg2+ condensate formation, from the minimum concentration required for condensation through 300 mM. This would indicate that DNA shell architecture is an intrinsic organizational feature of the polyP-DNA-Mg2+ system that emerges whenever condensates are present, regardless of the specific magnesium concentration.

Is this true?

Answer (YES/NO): NO